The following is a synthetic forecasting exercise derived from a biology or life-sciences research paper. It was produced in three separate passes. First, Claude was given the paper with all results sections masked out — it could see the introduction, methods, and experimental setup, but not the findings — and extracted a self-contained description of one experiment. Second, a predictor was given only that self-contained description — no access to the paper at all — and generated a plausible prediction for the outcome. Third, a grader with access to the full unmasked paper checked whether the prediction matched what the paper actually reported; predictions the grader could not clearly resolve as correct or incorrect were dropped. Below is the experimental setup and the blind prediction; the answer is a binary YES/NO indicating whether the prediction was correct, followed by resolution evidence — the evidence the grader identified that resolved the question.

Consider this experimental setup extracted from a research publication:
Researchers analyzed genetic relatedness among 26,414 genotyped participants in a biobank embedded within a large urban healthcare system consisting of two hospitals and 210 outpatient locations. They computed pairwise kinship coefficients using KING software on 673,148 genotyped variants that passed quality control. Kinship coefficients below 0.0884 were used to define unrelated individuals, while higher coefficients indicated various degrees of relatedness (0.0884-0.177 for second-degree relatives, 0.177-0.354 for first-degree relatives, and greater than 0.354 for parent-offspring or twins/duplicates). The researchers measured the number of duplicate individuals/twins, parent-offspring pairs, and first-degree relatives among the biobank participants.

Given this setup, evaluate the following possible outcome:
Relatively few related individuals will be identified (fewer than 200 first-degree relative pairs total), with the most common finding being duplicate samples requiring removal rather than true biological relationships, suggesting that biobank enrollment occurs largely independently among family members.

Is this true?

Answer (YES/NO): NO